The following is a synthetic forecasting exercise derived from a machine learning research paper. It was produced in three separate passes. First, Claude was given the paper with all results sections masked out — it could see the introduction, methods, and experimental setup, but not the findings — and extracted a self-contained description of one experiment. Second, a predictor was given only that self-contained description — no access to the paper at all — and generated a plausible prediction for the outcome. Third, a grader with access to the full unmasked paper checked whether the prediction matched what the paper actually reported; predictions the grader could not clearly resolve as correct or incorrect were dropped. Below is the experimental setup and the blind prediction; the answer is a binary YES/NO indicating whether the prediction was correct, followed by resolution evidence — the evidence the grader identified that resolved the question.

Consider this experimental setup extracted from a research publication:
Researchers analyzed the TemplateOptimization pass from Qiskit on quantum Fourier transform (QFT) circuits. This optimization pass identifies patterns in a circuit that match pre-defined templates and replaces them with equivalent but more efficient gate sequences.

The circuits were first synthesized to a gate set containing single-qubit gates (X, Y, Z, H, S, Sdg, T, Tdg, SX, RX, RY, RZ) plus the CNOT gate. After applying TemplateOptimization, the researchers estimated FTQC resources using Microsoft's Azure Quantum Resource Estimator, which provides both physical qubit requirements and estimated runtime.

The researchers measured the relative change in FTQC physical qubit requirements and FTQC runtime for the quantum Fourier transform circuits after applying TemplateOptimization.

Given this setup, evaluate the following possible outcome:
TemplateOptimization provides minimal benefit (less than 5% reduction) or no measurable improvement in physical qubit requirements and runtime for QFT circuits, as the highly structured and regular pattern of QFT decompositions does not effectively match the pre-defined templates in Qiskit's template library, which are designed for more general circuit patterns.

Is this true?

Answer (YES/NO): NO